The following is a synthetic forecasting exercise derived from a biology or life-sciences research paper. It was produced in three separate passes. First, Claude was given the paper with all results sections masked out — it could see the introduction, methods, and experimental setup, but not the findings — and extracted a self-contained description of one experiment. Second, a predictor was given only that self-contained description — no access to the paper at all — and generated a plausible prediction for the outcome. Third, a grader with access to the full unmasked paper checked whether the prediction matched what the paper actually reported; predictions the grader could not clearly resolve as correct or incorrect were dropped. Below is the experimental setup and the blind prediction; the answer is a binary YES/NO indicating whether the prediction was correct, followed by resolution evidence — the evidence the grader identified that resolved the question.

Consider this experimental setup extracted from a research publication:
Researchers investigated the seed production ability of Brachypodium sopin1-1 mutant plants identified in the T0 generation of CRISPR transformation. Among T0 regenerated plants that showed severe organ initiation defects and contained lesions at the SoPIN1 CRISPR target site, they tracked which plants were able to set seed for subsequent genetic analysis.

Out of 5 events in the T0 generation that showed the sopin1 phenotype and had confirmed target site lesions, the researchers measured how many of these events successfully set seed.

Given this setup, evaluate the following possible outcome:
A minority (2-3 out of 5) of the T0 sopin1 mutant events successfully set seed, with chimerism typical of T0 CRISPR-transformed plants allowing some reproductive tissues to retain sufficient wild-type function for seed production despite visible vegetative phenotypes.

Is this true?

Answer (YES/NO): NO